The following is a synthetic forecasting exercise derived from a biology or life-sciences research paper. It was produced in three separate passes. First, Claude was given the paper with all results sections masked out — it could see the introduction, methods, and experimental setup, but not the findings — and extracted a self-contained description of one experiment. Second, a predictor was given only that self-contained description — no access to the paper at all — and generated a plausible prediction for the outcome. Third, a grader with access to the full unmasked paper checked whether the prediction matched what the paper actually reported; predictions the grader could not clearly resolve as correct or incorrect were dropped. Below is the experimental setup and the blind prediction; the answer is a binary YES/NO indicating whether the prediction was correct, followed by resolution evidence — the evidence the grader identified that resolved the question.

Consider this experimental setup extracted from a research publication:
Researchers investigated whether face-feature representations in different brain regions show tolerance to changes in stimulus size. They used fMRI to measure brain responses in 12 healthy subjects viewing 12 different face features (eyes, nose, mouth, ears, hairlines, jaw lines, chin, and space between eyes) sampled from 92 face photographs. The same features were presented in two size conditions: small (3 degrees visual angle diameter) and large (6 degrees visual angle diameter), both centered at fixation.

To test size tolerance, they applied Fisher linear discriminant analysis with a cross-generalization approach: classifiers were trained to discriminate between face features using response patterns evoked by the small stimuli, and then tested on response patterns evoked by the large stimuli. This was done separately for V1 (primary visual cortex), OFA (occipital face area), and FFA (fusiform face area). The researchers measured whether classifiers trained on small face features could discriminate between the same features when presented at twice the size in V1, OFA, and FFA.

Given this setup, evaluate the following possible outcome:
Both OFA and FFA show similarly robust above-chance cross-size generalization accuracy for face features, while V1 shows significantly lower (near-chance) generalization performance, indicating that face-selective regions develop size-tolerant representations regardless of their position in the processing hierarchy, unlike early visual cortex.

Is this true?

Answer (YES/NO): NO